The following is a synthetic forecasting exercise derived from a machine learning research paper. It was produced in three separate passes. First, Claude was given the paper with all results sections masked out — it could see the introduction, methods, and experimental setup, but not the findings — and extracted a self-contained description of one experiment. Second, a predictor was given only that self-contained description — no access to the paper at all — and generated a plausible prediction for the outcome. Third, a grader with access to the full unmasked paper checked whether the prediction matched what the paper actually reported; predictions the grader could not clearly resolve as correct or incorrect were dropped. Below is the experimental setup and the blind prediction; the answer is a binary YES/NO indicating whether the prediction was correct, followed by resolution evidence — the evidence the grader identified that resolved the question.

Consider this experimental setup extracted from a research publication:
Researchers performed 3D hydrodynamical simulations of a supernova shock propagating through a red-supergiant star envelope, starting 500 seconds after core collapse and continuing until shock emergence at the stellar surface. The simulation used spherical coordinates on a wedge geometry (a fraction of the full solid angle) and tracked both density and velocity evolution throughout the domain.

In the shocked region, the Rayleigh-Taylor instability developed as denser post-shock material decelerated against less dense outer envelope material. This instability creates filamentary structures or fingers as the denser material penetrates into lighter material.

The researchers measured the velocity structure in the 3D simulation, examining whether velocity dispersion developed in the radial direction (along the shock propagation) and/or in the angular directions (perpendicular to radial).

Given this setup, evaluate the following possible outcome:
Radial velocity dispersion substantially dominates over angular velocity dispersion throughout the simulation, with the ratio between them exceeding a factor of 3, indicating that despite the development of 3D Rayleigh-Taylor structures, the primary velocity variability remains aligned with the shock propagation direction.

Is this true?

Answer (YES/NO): NO